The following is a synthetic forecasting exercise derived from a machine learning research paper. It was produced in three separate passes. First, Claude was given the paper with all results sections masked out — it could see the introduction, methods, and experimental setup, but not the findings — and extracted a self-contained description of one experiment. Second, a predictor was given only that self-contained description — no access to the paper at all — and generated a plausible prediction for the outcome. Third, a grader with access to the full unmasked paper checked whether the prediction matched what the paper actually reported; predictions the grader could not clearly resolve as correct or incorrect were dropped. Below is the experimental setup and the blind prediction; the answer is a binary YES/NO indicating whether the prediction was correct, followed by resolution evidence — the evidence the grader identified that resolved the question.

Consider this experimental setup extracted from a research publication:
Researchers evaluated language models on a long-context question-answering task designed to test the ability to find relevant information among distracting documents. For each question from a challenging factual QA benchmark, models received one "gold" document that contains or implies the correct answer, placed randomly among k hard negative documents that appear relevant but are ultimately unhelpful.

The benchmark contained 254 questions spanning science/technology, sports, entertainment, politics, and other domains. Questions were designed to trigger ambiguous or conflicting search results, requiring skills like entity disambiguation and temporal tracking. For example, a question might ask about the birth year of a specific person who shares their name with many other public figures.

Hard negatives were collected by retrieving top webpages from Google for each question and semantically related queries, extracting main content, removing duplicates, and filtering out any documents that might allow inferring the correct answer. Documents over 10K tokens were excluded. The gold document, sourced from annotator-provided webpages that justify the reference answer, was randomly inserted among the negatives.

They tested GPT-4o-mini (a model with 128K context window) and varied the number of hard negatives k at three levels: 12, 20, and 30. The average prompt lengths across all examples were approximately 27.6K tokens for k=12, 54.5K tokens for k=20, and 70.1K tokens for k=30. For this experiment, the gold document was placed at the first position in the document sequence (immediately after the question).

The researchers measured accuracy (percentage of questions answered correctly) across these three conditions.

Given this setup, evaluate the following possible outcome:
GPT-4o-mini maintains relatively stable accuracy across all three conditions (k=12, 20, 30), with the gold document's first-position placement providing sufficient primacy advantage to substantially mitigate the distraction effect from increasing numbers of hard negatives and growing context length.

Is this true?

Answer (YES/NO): NO